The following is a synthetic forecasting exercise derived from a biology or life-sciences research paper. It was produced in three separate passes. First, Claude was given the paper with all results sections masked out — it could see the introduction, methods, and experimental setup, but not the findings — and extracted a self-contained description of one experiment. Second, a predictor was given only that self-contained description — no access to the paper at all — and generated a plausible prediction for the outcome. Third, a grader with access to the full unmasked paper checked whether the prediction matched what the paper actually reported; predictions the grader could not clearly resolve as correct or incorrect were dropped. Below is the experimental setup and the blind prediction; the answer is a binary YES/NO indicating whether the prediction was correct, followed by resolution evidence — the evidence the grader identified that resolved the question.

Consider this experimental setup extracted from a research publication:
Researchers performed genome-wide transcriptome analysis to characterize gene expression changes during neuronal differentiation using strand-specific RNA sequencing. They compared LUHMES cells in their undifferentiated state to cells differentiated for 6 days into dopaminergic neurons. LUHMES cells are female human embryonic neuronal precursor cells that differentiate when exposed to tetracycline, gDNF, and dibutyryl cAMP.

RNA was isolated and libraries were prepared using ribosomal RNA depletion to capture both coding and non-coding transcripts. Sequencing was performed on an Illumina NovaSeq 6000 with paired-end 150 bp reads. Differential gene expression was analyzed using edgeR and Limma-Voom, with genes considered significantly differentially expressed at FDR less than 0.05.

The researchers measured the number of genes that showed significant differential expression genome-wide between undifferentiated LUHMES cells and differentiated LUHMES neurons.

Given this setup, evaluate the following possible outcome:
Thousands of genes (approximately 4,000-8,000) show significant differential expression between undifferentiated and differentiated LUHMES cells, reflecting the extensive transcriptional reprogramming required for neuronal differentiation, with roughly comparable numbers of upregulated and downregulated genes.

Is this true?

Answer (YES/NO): NO